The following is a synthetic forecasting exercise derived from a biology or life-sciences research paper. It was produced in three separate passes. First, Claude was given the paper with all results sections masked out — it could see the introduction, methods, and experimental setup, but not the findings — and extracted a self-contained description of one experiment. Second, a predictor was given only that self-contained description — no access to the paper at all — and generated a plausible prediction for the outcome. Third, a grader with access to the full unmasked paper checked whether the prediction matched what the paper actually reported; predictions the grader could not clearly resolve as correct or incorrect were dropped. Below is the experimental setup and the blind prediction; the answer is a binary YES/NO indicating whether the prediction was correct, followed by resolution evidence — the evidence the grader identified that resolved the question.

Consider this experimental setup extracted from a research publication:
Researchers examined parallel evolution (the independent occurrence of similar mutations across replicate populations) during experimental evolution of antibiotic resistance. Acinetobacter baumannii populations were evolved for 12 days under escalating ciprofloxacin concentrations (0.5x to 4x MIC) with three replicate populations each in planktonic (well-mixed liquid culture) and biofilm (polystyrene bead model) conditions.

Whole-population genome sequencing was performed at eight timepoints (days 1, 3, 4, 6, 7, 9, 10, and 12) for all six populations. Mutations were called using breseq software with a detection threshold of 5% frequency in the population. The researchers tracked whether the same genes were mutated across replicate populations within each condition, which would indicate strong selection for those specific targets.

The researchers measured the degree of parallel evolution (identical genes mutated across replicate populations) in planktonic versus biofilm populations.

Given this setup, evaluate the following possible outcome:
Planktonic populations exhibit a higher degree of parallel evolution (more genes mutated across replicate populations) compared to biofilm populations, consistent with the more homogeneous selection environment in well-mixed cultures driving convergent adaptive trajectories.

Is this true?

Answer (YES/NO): YES